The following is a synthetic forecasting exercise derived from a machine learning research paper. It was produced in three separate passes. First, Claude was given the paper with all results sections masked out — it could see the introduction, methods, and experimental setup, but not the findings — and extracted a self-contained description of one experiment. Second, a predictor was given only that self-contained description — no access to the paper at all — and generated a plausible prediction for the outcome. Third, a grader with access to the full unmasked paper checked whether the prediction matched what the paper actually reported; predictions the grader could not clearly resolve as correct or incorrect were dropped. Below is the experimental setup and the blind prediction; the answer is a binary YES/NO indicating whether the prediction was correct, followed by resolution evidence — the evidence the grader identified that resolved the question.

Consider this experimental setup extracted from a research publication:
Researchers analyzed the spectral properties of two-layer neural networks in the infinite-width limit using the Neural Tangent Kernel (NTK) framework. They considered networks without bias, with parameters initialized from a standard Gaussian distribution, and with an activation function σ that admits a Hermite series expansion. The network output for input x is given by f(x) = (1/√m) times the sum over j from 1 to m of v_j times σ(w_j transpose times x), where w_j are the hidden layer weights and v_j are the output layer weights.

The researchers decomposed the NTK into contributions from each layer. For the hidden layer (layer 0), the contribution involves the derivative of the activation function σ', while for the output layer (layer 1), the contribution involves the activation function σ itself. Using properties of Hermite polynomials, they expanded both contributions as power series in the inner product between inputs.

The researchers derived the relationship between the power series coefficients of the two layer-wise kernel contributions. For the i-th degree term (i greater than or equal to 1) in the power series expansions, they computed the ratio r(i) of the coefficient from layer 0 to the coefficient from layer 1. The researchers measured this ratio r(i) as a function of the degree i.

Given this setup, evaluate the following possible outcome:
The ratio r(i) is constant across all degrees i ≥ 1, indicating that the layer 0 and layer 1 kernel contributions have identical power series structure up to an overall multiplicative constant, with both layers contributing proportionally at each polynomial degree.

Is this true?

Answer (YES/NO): NO